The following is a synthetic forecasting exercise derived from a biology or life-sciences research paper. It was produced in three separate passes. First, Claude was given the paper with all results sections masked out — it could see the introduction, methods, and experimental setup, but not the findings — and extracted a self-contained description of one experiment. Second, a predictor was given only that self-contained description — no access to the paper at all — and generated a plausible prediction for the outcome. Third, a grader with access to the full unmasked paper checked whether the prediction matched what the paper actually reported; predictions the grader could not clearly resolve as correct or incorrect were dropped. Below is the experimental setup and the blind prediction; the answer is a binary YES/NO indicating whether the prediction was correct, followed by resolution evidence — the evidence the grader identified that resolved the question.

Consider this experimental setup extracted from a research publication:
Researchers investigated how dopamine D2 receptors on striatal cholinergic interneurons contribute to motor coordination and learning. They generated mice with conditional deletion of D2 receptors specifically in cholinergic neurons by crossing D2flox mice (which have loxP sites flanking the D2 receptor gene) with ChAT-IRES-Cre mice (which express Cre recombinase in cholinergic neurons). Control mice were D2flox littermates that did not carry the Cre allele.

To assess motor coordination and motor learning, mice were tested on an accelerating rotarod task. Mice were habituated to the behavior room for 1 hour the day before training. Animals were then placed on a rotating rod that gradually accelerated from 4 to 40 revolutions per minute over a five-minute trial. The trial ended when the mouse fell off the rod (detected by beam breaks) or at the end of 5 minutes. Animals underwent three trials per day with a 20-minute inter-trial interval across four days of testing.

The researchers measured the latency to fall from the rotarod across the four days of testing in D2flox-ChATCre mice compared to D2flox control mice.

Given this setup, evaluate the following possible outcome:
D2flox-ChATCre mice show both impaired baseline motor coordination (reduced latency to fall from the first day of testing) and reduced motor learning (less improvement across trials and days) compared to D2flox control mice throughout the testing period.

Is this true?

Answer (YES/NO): NO